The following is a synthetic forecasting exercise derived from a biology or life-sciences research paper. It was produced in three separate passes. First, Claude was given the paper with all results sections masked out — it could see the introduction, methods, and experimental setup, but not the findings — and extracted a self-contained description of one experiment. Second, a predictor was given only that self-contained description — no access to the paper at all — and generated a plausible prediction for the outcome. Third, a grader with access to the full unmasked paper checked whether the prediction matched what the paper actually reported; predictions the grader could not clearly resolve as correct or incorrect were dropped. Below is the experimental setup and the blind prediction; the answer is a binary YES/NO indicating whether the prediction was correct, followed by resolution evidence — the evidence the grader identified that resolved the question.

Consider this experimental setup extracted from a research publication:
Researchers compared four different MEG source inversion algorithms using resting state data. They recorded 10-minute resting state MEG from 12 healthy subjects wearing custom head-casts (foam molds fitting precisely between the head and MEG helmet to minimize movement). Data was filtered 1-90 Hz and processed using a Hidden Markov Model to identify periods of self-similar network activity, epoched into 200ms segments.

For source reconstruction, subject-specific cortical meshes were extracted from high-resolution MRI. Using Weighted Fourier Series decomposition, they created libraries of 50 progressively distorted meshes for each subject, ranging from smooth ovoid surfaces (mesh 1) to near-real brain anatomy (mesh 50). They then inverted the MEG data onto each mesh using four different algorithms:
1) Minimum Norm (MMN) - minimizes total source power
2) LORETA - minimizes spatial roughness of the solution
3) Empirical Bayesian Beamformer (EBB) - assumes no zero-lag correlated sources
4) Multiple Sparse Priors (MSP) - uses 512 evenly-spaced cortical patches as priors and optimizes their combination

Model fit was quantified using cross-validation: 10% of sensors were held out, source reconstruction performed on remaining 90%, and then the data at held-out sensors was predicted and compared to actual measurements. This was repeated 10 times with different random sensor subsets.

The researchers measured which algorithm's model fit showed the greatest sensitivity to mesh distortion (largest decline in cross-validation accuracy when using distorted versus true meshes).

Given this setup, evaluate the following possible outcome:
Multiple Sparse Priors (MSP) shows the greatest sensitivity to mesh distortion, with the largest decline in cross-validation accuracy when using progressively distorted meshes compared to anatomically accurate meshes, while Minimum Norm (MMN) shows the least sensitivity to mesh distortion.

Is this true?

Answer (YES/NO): NO